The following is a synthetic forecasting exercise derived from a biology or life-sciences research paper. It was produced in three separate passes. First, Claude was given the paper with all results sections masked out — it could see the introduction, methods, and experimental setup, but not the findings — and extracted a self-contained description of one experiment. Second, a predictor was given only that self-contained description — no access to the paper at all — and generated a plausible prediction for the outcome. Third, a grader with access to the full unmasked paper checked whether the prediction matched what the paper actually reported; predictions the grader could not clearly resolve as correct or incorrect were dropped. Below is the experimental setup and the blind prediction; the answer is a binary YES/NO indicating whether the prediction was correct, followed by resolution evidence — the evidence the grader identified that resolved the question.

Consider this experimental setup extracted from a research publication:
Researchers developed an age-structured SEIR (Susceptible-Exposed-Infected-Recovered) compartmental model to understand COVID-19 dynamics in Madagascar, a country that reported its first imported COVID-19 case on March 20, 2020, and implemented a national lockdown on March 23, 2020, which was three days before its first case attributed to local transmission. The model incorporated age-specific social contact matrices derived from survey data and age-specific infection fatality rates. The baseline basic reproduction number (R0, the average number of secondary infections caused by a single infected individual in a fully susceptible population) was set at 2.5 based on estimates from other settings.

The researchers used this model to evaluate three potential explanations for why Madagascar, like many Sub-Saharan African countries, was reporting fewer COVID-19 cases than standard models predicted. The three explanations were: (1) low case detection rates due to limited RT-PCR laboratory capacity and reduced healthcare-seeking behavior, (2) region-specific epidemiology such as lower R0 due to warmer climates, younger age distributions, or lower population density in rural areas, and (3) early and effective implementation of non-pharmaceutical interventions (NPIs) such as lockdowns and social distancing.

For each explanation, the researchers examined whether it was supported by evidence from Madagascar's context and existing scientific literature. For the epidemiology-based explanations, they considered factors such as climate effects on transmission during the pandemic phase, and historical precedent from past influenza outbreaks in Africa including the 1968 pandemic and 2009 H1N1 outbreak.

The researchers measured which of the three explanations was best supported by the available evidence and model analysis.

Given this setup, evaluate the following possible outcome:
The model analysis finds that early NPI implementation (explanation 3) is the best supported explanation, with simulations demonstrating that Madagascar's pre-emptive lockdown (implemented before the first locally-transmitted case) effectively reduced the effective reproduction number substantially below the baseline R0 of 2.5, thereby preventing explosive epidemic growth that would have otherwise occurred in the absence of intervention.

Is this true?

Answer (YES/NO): NO